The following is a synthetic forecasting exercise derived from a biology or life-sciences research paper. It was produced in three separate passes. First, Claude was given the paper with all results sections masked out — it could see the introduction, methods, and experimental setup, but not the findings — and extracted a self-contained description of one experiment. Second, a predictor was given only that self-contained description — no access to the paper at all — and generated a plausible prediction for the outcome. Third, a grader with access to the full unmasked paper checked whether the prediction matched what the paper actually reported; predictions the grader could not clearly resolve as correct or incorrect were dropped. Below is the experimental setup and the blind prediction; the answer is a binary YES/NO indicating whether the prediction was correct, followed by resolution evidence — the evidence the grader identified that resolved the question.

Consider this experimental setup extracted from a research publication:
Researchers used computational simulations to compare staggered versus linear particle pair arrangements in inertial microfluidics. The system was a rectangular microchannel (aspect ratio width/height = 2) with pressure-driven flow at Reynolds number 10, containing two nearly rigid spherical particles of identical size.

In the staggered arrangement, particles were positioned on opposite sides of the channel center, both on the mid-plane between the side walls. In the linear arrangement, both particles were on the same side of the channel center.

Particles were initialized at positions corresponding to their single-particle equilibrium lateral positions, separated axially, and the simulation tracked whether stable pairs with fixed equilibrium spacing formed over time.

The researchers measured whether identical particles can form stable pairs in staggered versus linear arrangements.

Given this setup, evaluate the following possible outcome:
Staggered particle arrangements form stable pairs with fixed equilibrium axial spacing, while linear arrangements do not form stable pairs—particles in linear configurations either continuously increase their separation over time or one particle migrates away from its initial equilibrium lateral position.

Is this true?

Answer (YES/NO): YES